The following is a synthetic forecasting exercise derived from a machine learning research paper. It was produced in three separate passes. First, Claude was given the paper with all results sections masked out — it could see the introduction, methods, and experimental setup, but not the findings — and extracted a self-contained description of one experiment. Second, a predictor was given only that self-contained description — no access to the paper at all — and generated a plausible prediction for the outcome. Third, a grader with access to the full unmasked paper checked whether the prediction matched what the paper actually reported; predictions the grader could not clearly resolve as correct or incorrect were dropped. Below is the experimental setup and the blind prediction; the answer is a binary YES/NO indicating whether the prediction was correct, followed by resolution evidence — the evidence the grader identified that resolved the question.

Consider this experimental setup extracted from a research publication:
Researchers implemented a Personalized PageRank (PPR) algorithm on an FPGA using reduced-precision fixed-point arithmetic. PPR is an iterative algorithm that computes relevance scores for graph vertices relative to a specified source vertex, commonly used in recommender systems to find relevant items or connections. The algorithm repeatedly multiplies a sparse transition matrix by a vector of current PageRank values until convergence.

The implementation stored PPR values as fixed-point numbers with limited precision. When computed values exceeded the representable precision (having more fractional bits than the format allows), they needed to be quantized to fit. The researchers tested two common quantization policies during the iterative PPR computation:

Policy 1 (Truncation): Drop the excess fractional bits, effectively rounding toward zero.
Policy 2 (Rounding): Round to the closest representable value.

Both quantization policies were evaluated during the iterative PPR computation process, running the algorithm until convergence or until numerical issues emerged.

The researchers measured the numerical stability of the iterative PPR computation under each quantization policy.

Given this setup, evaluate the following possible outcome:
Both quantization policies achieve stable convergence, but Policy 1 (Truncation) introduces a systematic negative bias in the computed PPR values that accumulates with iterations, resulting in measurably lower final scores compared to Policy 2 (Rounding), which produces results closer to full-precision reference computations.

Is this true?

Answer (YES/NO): NO